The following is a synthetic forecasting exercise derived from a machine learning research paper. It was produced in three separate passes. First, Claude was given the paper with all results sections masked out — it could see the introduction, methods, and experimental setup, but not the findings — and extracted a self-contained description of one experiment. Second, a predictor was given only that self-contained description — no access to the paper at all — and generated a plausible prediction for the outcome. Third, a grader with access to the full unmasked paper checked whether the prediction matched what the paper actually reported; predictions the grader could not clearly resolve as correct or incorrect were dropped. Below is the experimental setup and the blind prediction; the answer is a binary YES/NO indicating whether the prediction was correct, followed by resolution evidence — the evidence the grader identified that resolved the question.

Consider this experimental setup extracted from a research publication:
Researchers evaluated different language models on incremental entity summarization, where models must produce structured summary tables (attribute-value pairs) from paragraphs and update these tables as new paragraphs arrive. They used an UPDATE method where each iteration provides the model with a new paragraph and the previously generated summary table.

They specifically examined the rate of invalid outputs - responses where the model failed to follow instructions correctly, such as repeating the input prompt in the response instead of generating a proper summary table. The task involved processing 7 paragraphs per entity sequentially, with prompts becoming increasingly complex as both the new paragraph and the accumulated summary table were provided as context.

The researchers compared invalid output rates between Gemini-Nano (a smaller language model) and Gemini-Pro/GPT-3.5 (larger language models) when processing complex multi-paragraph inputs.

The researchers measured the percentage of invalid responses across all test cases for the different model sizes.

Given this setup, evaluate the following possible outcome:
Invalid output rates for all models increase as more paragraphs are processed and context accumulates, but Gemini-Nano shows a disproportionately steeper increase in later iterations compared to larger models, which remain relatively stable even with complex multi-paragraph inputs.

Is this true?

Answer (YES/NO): NO